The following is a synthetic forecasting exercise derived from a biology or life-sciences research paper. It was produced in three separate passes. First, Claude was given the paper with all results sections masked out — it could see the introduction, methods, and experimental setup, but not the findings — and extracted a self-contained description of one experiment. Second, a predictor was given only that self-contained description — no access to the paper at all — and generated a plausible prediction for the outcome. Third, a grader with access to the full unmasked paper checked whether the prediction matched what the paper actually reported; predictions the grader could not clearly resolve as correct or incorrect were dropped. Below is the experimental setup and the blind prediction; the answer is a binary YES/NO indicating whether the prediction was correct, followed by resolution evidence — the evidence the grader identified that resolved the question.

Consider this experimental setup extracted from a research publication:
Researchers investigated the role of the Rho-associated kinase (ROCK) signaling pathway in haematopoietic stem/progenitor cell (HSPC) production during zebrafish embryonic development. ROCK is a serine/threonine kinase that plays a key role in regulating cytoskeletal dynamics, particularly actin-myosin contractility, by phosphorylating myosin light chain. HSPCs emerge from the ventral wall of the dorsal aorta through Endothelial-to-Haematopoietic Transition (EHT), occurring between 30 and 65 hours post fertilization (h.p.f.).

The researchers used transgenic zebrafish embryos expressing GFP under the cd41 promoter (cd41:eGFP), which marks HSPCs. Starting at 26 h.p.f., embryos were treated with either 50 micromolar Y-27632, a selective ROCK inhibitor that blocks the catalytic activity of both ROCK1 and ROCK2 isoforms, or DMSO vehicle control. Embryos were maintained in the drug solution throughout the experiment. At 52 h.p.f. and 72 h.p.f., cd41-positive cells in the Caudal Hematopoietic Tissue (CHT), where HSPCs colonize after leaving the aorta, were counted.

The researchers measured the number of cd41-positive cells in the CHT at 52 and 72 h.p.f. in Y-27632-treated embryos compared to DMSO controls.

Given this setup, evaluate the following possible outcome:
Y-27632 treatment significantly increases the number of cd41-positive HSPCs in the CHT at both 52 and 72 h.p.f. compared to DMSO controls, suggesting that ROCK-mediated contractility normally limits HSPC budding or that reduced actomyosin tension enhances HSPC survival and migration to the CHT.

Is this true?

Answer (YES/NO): NO